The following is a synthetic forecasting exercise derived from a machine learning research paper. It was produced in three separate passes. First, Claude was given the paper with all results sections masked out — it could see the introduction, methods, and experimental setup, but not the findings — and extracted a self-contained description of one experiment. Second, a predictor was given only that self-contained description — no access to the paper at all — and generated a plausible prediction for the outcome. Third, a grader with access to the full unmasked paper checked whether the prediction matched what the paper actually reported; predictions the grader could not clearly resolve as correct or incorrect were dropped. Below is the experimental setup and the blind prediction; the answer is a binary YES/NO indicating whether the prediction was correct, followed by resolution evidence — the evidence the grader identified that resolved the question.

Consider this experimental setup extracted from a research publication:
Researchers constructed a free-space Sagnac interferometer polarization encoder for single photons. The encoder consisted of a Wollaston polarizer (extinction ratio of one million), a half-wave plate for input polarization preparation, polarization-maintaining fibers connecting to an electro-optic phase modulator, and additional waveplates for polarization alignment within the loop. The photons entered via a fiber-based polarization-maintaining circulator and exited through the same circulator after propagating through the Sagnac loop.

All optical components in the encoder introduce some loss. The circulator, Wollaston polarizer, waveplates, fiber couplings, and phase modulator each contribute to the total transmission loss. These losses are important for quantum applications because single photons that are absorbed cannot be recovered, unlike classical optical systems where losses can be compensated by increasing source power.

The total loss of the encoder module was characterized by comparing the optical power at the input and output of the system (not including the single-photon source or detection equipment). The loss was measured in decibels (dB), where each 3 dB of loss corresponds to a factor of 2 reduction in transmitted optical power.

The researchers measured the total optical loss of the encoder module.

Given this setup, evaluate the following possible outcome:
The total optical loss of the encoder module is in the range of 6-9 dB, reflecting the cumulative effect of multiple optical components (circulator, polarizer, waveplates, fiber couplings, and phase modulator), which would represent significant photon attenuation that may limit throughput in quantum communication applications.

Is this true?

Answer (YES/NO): NO